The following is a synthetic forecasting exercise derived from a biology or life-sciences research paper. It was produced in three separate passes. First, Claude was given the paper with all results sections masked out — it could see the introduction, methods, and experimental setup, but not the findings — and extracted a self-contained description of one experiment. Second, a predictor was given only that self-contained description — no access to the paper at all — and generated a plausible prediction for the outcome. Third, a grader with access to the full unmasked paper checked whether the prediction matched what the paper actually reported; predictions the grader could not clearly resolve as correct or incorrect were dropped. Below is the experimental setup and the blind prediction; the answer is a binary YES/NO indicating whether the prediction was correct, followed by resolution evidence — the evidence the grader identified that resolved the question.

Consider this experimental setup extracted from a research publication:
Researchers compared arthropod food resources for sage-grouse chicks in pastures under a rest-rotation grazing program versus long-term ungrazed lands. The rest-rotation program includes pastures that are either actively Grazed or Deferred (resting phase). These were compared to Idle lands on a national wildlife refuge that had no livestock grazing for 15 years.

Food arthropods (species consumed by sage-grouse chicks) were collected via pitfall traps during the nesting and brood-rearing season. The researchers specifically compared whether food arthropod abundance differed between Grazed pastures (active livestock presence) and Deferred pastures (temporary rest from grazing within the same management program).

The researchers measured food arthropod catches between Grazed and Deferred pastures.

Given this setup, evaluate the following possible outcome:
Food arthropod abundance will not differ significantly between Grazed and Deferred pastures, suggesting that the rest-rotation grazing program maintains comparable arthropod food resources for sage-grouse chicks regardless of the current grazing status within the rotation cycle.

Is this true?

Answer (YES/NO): YES